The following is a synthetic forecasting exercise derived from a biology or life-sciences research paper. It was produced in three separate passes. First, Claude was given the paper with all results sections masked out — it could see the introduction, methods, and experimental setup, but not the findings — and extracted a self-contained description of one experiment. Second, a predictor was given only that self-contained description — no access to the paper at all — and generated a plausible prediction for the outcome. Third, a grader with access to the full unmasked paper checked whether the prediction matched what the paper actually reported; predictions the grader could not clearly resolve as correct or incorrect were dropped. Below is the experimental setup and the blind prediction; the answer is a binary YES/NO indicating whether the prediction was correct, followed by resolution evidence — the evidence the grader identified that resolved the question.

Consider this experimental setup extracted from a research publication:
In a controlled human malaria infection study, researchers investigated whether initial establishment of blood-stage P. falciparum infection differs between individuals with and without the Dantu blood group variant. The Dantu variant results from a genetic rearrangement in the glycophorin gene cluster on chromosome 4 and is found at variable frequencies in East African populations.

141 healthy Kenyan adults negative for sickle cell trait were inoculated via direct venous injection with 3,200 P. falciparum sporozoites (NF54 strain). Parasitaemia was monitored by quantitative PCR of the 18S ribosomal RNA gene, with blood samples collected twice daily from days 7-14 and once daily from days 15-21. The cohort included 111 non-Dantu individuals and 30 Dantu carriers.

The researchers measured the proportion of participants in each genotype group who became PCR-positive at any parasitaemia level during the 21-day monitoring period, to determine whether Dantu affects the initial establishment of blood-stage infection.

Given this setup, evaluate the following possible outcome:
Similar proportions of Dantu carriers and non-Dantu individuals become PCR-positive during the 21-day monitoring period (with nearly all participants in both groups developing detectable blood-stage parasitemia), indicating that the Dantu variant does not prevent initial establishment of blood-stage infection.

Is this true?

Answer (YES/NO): NO